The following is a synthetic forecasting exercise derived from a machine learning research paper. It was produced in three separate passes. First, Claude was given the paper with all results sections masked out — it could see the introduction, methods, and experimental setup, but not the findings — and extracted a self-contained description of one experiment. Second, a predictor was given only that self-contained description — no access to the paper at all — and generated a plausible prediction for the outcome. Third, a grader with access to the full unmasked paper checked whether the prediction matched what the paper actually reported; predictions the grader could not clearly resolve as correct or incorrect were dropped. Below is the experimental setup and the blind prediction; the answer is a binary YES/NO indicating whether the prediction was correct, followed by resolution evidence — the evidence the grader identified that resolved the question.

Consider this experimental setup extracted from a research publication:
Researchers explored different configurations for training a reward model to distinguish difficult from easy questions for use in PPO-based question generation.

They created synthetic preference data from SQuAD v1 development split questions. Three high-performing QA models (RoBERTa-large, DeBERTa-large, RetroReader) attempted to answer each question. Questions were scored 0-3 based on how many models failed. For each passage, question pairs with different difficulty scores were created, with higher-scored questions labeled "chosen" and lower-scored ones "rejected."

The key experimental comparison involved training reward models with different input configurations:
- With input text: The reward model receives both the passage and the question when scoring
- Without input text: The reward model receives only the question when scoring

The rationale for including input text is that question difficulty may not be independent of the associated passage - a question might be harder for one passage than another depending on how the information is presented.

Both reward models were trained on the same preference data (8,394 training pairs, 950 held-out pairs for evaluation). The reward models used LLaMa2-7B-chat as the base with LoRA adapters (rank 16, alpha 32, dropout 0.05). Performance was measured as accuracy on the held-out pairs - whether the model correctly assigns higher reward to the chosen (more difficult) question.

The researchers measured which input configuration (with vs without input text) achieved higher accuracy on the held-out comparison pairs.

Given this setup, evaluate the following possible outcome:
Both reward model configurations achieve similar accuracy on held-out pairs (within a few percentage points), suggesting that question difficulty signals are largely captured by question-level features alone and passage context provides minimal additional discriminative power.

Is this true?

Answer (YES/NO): NO